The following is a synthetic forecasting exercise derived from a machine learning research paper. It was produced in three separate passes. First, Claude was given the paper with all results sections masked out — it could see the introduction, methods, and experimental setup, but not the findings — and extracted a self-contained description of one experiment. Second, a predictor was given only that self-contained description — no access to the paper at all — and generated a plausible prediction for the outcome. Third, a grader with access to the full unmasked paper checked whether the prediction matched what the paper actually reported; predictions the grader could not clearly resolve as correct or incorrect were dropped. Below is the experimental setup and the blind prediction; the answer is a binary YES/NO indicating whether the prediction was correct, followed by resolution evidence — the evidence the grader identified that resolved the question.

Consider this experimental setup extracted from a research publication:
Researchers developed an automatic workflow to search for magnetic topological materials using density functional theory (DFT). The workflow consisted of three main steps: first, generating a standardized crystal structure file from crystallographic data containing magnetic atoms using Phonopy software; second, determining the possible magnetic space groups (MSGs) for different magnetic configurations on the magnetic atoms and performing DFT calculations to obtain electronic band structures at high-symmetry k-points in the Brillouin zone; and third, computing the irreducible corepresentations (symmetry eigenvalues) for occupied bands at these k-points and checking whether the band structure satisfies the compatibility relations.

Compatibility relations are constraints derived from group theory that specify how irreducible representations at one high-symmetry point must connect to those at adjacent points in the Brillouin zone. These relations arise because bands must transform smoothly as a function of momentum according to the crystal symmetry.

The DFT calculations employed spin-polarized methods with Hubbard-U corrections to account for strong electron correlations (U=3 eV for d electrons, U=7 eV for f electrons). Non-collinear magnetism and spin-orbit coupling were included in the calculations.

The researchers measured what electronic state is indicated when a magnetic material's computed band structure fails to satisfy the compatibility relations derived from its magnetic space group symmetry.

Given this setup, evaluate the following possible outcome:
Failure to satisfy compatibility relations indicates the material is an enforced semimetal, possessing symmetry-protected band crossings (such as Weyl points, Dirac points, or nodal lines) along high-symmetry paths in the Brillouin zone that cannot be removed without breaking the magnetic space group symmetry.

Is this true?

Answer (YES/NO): YES